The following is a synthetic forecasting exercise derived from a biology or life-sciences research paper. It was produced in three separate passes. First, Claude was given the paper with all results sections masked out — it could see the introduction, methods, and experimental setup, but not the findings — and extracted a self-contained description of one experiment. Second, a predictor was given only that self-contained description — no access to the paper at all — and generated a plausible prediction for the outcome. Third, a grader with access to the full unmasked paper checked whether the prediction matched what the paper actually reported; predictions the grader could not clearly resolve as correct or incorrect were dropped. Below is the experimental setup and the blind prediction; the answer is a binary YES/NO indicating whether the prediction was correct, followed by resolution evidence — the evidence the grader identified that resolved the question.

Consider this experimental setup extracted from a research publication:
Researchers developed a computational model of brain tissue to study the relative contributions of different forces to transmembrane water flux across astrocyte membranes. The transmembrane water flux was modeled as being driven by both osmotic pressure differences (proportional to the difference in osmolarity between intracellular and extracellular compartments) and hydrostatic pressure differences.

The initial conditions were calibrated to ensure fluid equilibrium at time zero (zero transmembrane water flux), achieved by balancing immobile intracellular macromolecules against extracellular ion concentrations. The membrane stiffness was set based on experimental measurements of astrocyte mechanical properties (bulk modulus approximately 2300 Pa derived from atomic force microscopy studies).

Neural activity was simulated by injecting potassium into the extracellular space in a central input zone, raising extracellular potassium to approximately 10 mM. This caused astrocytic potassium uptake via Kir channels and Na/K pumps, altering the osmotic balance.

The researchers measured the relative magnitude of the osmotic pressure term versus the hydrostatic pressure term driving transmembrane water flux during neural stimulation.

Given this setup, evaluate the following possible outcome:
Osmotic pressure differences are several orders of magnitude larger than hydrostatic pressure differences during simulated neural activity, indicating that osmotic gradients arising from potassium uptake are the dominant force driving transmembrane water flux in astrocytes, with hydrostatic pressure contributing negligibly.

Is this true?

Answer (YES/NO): NO